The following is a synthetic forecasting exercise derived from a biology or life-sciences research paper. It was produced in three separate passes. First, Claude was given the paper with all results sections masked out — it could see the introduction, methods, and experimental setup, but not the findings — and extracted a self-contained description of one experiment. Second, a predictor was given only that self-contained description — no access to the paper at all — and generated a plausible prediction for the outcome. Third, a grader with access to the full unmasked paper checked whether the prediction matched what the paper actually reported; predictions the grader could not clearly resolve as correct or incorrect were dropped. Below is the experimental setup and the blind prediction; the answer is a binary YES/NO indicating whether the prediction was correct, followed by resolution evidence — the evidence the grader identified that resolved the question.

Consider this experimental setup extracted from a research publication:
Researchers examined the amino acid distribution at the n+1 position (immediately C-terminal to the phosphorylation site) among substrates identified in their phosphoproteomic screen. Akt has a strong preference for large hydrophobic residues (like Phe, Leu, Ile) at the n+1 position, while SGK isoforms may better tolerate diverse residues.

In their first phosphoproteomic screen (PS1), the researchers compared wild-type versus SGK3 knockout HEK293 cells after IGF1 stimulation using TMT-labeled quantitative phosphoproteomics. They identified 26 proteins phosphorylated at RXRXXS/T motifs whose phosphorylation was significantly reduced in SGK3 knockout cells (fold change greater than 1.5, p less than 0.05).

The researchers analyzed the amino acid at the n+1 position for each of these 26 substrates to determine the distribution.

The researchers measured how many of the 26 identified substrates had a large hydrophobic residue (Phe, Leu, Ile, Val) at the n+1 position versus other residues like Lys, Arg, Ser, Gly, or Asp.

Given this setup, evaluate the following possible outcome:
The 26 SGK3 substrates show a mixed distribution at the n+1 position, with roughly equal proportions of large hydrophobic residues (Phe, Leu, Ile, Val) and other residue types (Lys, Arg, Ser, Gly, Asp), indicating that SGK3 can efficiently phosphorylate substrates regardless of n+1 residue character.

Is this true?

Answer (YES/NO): NO